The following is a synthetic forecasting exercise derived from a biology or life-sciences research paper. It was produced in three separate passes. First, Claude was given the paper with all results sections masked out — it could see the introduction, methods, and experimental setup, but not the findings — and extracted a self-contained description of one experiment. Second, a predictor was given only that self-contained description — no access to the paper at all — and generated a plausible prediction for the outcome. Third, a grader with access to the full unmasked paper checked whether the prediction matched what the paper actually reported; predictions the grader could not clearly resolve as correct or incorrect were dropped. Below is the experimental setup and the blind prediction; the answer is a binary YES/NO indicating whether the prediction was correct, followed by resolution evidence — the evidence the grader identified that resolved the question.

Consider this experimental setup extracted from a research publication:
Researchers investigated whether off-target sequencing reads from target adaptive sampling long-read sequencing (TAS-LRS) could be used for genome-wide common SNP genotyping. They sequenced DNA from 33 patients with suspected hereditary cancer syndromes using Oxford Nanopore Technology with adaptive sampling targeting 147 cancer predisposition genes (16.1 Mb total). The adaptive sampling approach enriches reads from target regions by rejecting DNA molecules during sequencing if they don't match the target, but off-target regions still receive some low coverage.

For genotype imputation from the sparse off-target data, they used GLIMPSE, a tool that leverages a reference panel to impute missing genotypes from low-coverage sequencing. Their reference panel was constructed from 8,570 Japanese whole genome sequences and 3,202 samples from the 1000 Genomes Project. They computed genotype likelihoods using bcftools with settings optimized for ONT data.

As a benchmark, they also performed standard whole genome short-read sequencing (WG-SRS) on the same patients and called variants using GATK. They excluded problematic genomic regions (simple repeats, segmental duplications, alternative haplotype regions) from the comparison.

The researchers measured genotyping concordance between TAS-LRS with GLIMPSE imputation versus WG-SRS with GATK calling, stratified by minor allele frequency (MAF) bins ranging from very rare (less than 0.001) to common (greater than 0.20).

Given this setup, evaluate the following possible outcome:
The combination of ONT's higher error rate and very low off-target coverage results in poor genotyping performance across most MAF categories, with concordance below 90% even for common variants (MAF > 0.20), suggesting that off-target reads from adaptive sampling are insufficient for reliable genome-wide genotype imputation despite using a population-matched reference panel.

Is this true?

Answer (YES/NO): NO